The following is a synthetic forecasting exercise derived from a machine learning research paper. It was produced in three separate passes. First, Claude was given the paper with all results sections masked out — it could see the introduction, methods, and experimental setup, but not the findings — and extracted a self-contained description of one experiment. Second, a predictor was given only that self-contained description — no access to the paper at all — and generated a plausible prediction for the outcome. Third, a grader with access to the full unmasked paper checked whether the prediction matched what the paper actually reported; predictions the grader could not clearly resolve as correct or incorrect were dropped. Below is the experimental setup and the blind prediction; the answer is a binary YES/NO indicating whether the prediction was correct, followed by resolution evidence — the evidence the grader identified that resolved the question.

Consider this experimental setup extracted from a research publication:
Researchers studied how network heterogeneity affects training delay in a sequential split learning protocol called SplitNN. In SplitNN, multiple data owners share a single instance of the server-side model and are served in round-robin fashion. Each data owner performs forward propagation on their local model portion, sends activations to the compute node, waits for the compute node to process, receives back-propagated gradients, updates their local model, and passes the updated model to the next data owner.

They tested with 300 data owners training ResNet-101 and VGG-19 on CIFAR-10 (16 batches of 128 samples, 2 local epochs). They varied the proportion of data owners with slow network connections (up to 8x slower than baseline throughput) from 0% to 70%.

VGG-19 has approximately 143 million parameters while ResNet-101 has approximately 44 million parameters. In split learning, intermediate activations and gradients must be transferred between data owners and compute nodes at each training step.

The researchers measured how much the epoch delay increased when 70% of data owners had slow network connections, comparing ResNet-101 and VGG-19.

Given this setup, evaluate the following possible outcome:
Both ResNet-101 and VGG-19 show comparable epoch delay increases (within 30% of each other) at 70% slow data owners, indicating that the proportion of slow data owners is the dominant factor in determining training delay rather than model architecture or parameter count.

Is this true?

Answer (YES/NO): NO